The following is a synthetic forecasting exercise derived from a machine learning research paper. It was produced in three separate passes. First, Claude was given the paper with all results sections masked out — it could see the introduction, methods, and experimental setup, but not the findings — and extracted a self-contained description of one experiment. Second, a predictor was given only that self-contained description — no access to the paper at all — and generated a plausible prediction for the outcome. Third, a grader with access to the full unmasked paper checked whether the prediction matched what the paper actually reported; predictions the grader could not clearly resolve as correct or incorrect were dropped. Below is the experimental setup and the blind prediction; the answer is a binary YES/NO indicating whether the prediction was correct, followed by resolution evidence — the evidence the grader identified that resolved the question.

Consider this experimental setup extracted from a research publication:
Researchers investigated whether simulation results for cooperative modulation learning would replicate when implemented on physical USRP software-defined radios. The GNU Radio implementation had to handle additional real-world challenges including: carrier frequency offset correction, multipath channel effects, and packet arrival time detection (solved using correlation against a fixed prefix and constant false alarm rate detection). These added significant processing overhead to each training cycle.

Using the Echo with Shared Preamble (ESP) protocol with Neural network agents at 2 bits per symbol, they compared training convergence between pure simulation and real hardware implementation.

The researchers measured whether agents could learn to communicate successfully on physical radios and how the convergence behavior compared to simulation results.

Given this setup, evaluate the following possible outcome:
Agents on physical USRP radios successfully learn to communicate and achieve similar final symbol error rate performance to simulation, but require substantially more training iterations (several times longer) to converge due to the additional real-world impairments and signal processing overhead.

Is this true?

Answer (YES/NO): NO